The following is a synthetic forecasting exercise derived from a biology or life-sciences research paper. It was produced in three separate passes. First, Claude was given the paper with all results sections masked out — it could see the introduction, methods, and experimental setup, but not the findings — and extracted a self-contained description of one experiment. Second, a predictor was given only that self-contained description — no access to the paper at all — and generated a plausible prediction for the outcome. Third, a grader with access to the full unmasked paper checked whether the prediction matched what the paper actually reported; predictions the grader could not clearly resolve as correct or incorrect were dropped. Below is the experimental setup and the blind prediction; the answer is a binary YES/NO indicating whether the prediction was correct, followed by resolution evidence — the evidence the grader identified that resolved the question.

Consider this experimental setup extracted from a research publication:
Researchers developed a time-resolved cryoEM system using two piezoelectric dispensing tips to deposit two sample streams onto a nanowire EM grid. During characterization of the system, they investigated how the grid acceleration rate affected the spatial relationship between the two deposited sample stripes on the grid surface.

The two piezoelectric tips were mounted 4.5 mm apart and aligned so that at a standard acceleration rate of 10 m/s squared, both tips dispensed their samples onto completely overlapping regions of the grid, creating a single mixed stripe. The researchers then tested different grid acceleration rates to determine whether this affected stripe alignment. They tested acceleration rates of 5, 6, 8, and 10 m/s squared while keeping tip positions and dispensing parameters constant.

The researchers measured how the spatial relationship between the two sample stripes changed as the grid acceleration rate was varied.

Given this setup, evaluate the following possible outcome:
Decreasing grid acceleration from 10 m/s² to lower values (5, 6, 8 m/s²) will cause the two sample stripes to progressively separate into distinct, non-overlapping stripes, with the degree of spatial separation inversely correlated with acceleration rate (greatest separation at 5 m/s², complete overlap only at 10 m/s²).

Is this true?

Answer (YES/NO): NO